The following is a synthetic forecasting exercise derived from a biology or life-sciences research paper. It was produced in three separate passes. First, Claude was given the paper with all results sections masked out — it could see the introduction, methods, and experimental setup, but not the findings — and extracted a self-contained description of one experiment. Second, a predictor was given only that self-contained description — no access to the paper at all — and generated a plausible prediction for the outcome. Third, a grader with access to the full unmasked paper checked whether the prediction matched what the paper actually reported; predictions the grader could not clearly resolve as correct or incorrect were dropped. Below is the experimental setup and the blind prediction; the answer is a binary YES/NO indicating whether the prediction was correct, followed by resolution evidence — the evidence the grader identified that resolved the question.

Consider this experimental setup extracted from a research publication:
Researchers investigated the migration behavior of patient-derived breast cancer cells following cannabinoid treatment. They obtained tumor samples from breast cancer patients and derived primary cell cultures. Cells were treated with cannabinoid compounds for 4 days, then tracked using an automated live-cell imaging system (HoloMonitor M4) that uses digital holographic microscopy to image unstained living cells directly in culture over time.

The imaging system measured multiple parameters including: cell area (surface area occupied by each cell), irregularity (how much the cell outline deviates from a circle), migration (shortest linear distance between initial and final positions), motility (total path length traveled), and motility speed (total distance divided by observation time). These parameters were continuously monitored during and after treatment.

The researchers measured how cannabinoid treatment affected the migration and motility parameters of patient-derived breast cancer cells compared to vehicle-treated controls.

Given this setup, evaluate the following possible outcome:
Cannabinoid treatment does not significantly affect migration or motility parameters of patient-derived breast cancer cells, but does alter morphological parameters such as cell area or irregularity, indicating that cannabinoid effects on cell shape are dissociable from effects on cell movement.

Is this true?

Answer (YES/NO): NO